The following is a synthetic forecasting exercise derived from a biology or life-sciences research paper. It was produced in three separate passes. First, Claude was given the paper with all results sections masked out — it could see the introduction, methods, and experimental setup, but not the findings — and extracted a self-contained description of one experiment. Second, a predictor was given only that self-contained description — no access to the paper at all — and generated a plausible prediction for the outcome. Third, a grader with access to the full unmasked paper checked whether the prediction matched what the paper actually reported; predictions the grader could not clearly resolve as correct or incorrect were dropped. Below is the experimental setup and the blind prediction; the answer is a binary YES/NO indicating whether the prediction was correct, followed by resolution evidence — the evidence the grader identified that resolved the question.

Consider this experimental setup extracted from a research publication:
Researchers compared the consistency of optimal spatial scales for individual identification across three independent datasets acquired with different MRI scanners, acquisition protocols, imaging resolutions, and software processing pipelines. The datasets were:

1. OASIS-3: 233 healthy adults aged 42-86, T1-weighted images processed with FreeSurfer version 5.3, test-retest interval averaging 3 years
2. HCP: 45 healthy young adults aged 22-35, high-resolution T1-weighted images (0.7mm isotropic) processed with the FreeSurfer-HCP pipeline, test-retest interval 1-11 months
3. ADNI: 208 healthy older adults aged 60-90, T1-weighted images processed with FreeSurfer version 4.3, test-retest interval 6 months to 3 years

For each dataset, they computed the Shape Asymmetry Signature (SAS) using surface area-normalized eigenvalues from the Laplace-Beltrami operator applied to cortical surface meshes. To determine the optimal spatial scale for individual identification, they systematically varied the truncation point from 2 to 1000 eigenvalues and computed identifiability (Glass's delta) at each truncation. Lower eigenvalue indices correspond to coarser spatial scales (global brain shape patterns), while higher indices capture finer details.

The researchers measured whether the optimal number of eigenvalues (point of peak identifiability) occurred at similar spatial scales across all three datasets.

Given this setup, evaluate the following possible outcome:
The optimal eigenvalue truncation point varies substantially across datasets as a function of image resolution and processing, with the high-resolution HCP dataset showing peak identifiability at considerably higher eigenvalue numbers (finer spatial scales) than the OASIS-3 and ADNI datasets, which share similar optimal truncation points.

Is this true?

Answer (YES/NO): NO